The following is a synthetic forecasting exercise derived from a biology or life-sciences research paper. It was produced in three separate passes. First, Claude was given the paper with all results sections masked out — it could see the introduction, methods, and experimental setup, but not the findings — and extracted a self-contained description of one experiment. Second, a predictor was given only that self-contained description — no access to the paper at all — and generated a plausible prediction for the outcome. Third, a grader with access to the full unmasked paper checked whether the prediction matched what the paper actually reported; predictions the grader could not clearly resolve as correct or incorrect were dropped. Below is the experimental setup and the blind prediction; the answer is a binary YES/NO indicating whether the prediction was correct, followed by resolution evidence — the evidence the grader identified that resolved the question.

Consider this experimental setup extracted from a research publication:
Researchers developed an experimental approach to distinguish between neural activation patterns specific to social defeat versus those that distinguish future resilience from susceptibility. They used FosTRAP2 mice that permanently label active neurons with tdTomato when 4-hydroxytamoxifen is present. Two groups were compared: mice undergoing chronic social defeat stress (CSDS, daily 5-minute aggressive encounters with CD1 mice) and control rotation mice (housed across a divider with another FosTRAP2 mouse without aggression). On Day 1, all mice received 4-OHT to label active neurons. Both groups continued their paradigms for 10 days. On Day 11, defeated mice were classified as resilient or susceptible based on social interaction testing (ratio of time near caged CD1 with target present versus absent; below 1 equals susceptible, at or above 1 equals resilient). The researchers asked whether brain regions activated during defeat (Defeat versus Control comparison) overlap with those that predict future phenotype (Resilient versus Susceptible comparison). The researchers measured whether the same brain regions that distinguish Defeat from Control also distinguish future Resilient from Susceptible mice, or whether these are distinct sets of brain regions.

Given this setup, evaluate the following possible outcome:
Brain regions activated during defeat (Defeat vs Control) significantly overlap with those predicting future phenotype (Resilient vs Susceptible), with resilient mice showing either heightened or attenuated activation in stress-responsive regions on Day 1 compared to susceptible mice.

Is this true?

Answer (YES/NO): NO